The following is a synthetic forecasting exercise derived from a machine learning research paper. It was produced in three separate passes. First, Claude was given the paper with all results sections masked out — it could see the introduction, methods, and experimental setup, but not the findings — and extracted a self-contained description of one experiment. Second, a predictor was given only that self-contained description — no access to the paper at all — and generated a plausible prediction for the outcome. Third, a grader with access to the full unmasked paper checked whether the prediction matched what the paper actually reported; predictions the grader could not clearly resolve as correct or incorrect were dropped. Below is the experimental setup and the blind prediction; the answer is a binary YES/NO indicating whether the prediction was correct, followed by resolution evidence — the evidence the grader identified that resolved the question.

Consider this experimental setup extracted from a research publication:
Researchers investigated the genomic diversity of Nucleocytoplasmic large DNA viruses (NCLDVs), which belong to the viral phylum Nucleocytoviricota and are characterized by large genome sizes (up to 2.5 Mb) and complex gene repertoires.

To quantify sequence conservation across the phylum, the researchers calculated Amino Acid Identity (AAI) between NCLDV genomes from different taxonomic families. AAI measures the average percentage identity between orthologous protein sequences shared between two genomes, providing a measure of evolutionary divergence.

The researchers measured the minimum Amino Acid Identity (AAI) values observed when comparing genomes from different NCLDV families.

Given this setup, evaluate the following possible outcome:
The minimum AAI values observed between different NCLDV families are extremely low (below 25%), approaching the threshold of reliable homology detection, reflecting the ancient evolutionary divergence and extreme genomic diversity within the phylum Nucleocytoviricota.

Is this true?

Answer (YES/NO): YES